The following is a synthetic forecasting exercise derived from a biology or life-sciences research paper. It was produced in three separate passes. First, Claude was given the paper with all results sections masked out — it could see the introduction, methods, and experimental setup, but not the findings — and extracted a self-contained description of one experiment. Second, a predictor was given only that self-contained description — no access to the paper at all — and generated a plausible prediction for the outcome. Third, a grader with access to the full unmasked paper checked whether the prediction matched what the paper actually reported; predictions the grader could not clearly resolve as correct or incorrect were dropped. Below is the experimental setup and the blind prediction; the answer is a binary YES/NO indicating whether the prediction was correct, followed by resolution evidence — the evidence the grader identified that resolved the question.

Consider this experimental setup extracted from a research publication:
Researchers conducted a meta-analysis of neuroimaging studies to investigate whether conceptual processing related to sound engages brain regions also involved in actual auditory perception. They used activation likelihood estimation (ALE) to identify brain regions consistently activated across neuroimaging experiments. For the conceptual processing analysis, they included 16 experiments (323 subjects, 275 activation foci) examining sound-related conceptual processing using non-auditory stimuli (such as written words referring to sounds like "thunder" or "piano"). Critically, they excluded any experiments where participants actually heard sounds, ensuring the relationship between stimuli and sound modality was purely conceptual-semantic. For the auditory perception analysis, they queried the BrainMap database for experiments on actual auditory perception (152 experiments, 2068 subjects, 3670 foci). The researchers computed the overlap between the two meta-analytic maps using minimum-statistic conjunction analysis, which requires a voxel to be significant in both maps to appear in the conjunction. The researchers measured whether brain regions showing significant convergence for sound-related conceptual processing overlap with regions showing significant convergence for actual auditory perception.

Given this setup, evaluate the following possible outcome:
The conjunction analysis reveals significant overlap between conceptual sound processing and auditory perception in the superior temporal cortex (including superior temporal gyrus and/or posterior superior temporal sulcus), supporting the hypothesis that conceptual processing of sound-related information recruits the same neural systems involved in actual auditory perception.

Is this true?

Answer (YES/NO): YES